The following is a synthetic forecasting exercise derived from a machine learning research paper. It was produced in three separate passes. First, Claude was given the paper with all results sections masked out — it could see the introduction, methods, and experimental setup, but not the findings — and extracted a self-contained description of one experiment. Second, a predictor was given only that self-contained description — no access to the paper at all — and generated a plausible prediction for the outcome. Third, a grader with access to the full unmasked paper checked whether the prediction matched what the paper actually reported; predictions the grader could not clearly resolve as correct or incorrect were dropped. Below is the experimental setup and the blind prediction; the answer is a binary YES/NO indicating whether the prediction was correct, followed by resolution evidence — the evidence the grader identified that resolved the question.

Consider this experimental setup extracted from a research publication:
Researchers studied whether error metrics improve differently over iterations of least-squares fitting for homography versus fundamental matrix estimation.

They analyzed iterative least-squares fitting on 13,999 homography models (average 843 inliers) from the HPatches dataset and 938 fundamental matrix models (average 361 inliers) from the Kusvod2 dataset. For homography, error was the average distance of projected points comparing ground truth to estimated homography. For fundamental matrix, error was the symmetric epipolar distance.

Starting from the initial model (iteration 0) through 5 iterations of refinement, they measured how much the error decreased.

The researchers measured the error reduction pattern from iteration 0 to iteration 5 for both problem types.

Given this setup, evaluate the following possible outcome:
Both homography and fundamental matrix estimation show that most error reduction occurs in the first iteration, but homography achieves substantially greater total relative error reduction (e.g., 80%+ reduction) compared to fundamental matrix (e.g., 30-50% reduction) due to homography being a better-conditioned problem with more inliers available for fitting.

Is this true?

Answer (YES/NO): NO